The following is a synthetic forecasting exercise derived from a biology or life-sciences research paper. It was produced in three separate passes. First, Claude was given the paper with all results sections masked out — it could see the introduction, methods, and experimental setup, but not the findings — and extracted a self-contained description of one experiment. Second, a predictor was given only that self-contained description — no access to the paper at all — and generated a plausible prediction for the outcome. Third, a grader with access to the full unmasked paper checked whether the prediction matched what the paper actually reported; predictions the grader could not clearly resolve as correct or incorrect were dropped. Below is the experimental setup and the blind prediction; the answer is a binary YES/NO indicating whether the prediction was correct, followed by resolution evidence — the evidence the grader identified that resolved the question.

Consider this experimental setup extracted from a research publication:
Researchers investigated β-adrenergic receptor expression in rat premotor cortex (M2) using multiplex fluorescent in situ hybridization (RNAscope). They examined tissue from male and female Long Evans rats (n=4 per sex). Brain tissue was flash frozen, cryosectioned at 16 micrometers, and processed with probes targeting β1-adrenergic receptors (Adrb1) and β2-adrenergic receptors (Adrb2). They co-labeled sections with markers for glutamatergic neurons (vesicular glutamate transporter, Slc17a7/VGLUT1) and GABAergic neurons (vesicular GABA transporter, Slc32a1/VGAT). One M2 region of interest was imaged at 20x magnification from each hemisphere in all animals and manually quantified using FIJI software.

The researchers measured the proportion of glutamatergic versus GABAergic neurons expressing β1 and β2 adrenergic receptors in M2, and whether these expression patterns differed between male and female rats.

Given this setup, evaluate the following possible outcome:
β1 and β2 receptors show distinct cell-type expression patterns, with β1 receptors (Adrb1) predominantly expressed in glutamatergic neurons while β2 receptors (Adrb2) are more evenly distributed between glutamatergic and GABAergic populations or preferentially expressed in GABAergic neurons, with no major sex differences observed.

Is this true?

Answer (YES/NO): NO